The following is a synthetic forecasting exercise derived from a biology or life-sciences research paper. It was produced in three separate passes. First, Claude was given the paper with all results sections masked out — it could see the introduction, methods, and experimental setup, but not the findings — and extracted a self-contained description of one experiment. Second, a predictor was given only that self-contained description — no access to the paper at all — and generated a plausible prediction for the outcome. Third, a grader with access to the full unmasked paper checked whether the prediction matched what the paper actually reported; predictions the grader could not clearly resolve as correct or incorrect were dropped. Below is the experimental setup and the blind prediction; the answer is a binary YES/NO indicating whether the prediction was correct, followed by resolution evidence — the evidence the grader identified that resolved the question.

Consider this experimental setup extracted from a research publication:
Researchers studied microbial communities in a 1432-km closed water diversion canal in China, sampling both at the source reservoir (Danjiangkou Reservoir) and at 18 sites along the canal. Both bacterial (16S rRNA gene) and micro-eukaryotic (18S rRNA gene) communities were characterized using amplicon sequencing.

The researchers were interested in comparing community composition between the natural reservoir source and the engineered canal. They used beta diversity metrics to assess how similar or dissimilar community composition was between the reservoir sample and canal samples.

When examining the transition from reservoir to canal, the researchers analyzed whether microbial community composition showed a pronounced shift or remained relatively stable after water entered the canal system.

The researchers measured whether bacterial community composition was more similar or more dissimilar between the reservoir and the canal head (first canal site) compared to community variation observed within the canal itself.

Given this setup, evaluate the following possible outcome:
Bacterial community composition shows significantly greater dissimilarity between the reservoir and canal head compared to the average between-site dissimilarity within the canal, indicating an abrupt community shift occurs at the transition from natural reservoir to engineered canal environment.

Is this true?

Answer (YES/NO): NO